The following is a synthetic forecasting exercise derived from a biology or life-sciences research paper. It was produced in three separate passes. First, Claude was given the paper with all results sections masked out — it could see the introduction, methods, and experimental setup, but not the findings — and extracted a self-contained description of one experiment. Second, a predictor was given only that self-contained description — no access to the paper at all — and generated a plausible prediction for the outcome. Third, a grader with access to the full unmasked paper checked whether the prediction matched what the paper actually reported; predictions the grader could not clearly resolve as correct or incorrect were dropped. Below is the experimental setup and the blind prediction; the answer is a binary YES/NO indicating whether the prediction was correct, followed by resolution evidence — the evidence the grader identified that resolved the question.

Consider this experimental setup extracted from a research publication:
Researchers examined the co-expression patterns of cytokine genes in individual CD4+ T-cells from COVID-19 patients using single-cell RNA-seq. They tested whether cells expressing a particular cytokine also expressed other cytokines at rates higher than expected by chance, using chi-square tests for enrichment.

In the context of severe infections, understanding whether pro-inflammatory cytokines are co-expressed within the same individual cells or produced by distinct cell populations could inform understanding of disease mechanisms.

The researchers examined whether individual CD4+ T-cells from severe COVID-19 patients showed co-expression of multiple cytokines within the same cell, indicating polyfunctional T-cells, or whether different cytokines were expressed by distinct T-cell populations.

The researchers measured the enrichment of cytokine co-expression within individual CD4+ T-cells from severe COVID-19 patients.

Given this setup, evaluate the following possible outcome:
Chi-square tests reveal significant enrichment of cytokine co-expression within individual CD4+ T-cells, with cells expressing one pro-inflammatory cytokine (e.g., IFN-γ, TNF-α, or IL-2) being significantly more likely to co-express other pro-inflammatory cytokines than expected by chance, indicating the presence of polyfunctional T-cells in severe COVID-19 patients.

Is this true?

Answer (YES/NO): NO